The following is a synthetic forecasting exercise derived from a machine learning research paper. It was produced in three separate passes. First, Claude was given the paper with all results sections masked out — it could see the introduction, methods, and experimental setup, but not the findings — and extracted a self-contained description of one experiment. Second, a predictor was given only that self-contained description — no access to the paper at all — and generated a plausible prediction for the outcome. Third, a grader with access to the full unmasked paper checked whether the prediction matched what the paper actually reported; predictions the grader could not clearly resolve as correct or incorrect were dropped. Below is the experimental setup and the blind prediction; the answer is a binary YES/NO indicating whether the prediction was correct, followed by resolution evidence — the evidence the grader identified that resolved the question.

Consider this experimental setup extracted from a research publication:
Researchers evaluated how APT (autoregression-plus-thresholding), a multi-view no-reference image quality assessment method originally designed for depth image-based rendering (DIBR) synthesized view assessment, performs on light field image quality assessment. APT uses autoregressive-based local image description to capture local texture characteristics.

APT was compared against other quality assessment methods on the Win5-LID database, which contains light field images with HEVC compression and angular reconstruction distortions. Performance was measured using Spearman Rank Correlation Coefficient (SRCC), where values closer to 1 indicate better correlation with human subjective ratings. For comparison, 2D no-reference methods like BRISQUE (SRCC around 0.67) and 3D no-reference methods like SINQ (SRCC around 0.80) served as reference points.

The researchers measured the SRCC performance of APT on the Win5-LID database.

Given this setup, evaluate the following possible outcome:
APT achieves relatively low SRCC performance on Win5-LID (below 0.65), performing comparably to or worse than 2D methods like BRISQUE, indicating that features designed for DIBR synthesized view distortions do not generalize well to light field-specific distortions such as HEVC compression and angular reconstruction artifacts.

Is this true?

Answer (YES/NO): YES